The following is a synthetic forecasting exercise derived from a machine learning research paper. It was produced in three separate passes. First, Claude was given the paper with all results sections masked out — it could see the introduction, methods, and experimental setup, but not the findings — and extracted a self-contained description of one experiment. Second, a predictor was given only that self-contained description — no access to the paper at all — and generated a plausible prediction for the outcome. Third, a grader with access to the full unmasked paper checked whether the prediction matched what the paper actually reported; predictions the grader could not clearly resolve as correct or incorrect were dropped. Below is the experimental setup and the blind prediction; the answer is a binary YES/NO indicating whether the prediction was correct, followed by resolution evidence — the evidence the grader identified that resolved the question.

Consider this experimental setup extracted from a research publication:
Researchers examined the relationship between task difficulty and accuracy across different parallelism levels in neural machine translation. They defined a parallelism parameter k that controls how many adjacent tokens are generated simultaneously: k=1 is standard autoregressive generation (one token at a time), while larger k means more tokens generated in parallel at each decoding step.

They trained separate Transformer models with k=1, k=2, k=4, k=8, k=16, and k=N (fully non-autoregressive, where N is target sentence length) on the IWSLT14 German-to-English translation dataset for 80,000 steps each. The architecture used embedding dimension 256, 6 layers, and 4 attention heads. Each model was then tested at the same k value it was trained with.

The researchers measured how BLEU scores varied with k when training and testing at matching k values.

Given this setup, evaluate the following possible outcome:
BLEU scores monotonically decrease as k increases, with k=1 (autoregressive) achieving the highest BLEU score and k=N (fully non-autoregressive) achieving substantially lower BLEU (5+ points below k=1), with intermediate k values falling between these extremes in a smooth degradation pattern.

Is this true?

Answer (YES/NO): YES